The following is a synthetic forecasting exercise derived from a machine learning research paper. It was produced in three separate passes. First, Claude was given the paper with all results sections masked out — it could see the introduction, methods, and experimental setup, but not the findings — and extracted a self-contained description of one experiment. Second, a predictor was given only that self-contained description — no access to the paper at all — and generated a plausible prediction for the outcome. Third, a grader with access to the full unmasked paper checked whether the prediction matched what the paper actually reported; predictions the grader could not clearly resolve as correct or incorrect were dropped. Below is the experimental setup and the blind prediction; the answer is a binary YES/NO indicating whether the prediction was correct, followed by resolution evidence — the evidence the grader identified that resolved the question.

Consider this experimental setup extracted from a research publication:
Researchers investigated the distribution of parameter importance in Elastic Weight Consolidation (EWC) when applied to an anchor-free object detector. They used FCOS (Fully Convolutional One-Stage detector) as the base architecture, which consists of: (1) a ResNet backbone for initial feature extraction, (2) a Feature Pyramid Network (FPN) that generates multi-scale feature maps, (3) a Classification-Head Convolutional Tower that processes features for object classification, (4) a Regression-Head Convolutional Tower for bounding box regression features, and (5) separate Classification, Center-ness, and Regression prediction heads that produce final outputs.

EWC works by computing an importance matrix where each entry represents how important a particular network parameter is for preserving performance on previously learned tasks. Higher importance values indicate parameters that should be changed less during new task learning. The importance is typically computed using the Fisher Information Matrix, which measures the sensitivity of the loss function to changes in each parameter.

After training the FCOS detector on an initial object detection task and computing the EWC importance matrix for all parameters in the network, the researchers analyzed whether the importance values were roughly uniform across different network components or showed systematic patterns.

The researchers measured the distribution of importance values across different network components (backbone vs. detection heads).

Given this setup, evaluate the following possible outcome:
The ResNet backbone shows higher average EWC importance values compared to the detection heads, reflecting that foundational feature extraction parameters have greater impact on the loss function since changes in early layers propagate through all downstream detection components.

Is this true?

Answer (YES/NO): NO